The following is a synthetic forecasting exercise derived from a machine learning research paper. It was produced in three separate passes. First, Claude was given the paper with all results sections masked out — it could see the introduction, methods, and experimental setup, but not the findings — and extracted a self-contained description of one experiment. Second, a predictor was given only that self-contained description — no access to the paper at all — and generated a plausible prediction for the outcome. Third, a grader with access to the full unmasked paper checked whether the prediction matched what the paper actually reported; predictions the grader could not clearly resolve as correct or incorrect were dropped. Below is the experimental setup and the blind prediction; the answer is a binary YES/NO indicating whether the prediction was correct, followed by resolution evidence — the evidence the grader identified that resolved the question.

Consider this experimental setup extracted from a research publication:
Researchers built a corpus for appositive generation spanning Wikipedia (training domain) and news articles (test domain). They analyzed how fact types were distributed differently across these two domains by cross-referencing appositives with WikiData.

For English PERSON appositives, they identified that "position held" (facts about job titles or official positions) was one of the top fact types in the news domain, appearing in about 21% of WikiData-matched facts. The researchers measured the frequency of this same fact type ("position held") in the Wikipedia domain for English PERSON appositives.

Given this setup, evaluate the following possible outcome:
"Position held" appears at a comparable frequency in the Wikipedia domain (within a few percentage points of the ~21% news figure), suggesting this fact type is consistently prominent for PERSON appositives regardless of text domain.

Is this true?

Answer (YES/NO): NO